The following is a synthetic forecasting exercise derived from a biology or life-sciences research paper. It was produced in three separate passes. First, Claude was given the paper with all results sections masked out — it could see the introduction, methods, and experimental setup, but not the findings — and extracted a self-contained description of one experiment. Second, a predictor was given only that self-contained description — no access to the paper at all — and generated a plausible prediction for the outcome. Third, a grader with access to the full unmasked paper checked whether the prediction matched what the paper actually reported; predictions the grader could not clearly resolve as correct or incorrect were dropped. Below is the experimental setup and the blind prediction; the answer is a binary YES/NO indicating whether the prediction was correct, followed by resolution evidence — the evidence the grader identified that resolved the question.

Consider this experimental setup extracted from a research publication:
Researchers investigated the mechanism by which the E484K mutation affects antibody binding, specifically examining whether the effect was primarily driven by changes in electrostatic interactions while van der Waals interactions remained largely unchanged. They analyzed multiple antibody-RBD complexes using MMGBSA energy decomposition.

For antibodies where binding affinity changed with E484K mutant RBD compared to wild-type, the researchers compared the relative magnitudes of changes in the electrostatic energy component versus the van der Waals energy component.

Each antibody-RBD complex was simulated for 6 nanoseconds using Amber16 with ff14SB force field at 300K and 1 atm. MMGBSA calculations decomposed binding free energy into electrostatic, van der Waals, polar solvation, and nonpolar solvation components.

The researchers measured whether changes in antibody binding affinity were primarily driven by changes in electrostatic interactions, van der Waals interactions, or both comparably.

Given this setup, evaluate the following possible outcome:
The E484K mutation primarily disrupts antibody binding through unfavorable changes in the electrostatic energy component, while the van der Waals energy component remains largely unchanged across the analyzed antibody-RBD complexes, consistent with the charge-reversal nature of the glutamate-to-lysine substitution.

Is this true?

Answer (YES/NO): NO